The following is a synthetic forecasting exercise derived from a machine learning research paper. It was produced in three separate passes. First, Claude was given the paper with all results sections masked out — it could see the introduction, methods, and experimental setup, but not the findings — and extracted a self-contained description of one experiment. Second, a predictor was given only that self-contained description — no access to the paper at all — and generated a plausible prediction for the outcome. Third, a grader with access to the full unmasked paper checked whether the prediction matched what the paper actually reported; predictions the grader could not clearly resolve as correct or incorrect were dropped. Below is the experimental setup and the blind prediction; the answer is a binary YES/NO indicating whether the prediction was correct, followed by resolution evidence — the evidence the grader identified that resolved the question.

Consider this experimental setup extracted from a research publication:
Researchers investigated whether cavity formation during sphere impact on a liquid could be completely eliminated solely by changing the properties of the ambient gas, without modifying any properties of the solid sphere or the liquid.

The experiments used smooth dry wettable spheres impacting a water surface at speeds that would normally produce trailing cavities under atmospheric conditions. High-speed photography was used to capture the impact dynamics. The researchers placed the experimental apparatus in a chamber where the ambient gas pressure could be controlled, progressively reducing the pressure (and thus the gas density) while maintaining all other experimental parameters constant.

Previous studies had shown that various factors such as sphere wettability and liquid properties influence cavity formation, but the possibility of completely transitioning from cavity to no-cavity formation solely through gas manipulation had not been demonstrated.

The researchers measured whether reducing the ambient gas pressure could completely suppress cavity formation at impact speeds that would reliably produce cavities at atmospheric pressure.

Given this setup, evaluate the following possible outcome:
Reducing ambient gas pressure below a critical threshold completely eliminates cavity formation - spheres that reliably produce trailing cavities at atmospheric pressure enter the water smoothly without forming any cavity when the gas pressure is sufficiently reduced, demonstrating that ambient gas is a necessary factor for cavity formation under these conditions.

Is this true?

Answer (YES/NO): YES